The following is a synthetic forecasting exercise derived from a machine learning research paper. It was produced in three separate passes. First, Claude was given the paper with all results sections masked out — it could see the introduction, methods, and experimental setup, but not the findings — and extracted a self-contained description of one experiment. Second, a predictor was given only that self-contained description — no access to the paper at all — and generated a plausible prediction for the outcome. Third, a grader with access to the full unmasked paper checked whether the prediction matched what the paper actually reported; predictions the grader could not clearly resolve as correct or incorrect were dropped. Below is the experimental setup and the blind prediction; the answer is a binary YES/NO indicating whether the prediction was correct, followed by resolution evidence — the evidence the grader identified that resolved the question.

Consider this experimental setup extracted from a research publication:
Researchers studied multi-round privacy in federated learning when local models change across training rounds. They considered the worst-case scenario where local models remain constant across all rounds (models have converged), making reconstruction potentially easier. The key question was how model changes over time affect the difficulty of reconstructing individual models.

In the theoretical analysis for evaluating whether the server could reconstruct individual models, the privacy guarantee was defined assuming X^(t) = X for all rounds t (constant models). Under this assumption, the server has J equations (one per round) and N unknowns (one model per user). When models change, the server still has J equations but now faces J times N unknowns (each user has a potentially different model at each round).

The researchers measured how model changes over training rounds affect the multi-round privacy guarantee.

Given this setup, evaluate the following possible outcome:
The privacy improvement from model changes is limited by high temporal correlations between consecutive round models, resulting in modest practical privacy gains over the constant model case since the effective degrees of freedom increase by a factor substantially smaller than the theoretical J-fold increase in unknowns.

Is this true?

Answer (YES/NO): NO